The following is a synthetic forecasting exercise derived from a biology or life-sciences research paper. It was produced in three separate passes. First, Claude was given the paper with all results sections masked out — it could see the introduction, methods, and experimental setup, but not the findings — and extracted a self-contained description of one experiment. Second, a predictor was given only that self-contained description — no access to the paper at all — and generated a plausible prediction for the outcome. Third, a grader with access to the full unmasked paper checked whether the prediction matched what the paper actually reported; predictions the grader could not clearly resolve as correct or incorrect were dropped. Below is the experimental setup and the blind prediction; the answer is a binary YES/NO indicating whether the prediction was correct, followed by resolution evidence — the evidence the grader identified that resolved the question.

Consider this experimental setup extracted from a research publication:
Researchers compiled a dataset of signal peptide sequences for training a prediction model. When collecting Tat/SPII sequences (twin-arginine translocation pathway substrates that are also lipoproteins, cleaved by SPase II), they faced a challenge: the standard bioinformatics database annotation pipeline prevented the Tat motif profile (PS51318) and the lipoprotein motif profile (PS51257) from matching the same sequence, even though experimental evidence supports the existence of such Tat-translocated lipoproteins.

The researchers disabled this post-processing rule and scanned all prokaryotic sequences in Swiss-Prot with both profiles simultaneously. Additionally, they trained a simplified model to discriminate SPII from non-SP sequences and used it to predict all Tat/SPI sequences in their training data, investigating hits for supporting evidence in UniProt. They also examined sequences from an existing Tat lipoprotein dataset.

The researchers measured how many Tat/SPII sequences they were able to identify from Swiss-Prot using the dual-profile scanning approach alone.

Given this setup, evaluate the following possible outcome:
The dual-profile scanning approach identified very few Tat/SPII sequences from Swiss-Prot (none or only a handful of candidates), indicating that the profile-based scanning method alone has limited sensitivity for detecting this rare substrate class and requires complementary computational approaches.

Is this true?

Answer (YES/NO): NO